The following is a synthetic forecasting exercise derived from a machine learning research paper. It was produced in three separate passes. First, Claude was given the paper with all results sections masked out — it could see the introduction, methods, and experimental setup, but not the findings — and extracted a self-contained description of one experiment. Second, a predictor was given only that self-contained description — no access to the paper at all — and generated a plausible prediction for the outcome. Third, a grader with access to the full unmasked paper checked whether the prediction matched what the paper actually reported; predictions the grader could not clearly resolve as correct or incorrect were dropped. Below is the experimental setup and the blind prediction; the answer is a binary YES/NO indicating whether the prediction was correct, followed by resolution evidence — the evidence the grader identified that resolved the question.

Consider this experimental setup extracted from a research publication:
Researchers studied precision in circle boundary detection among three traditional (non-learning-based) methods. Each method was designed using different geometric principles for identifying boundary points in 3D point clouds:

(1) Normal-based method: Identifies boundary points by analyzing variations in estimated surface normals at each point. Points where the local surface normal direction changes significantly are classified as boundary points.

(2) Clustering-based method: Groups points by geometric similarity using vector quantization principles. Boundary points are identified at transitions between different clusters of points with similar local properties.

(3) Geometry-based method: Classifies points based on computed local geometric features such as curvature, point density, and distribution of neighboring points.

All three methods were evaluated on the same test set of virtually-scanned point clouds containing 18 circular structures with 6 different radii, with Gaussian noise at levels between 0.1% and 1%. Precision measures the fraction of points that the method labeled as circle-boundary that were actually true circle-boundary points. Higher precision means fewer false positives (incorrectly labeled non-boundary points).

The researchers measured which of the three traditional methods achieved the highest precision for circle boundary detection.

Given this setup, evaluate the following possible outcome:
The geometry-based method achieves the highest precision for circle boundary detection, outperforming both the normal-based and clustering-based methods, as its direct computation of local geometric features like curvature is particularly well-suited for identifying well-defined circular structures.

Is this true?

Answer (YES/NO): NO